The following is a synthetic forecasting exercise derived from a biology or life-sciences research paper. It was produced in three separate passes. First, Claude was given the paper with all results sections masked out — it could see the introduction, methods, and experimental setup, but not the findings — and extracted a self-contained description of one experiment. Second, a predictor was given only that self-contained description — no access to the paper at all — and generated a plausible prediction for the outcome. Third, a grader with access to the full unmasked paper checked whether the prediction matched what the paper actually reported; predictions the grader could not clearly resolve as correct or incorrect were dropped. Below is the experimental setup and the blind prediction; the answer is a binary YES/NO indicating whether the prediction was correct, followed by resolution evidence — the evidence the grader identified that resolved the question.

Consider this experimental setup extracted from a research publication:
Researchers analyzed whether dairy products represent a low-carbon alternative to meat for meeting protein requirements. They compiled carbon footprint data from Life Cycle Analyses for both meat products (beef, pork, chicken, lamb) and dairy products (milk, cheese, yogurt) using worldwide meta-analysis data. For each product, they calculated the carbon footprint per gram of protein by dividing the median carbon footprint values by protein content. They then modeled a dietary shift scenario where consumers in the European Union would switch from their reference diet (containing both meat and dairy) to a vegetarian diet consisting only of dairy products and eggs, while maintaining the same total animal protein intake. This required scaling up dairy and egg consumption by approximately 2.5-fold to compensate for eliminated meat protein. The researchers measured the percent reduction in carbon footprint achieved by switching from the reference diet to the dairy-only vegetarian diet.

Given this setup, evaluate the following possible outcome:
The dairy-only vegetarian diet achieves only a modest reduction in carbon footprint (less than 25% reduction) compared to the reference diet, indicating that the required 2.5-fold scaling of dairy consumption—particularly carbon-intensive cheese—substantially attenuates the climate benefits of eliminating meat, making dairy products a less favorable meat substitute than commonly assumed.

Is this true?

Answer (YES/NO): YES